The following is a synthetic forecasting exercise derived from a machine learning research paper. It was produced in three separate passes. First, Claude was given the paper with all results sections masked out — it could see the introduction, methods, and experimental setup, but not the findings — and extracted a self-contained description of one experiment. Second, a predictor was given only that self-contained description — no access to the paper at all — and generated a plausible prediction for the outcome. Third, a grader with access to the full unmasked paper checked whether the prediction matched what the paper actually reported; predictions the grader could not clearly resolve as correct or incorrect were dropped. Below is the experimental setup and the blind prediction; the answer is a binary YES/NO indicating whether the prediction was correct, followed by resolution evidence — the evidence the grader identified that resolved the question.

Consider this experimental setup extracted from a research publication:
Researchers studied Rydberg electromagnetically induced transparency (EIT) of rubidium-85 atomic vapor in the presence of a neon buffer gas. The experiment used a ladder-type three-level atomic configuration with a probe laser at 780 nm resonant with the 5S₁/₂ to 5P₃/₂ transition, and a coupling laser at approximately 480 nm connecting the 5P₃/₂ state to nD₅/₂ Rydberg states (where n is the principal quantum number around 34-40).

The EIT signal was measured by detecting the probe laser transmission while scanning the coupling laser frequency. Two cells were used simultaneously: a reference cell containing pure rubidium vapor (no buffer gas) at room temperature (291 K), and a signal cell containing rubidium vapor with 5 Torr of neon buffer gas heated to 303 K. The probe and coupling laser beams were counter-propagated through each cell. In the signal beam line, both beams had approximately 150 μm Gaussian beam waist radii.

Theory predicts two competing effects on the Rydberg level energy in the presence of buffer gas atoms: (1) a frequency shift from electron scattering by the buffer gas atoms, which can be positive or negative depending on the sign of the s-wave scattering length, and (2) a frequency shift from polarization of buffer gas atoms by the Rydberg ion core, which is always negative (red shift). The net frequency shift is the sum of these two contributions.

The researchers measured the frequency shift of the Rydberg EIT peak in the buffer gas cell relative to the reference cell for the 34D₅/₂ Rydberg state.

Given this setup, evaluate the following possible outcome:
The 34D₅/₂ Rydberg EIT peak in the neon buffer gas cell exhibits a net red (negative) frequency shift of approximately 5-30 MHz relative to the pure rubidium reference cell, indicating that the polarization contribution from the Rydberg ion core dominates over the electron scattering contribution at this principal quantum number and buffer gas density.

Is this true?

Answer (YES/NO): NO